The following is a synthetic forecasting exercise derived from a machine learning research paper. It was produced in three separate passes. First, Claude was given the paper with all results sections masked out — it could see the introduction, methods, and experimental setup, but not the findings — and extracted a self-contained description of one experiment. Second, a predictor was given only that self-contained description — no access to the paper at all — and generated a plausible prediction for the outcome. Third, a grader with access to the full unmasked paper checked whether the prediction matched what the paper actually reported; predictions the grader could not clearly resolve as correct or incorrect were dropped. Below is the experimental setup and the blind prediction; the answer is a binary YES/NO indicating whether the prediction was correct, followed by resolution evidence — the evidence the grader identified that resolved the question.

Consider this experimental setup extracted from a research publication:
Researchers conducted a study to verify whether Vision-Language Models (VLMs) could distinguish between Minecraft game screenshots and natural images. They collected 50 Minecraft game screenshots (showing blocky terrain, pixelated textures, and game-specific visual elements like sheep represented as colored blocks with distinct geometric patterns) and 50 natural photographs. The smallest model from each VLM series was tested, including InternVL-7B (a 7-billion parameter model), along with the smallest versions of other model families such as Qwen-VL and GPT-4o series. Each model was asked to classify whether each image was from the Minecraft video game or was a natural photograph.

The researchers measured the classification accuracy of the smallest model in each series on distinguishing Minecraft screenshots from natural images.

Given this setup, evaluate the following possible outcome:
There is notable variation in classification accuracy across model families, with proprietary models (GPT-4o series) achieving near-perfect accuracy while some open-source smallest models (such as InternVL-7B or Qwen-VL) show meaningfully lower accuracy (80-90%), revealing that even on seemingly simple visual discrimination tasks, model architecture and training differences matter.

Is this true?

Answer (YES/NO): NO